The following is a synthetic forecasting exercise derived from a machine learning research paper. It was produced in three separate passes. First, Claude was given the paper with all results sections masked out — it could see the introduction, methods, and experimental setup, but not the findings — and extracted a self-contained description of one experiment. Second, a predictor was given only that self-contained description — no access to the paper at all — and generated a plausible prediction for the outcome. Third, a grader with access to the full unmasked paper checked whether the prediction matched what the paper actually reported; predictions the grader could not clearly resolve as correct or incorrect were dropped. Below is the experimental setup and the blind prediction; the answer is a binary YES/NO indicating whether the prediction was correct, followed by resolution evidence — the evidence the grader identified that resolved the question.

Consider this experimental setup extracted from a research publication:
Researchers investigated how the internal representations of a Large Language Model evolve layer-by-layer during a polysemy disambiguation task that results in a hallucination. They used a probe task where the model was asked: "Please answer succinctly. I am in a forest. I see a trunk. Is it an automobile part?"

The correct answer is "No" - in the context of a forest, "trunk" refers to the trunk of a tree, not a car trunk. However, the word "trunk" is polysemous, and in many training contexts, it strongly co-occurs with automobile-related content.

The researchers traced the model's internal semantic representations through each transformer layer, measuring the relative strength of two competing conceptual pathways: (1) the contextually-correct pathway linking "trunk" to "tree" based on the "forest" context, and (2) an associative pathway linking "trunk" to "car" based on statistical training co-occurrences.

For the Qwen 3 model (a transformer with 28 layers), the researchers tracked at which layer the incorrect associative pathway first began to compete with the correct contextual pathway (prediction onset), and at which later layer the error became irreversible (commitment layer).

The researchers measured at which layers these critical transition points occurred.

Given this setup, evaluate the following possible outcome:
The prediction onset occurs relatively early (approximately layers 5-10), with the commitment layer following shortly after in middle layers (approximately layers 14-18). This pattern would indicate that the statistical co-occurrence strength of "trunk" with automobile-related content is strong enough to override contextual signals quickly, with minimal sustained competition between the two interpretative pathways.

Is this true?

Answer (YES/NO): NO